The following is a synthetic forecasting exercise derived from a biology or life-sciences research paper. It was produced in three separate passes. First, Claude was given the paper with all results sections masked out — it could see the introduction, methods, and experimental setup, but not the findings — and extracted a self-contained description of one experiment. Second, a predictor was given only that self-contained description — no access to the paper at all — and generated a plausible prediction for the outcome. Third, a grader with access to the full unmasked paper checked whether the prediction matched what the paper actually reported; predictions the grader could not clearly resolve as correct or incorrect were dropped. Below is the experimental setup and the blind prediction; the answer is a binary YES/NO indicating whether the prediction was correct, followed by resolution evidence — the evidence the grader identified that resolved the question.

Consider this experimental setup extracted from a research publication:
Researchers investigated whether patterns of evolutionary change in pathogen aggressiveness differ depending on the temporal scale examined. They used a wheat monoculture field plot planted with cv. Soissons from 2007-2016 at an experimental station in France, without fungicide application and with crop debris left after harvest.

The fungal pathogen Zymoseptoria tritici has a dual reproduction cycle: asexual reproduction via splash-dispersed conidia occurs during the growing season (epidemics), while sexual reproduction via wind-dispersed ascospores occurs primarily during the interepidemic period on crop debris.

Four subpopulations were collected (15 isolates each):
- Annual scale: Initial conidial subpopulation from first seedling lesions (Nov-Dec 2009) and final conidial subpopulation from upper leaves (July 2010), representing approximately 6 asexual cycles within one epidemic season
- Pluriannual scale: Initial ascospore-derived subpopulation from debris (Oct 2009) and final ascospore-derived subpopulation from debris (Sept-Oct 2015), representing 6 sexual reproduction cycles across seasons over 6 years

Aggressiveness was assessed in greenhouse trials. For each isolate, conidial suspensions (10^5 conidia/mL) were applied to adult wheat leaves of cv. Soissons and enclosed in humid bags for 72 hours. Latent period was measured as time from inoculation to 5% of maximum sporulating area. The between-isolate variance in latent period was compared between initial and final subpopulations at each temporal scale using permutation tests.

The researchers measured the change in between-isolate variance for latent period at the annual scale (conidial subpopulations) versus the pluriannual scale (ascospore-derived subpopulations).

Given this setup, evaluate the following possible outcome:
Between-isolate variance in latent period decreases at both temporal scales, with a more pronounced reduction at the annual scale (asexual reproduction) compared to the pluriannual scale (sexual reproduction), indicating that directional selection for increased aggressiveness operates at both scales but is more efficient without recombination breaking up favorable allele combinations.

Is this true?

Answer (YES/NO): NO